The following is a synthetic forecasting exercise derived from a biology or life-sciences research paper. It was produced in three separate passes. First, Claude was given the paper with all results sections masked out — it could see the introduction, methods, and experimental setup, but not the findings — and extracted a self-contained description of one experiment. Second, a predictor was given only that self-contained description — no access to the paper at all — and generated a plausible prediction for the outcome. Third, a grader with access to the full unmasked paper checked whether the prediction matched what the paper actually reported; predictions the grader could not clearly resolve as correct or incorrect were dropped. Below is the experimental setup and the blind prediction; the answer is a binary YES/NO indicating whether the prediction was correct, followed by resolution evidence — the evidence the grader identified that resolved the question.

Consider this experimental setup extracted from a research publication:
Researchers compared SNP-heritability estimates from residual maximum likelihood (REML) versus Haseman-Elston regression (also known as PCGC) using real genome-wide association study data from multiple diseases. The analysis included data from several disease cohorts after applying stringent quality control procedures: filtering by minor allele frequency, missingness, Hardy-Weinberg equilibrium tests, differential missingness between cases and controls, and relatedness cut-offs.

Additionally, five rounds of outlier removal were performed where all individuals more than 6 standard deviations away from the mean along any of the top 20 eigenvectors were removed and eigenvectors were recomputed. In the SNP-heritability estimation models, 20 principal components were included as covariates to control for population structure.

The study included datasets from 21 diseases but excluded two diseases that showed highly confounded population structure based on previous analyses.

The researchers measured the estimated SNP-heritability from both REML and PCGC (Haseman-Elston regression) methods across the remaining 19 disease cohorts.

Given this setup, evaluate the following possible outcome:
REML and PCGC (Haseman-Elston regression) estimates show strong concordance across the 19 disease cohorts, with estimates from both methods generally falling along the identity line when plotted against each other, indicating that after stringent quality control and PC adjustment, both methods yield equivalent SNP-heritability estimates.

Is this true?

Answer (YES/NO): YES